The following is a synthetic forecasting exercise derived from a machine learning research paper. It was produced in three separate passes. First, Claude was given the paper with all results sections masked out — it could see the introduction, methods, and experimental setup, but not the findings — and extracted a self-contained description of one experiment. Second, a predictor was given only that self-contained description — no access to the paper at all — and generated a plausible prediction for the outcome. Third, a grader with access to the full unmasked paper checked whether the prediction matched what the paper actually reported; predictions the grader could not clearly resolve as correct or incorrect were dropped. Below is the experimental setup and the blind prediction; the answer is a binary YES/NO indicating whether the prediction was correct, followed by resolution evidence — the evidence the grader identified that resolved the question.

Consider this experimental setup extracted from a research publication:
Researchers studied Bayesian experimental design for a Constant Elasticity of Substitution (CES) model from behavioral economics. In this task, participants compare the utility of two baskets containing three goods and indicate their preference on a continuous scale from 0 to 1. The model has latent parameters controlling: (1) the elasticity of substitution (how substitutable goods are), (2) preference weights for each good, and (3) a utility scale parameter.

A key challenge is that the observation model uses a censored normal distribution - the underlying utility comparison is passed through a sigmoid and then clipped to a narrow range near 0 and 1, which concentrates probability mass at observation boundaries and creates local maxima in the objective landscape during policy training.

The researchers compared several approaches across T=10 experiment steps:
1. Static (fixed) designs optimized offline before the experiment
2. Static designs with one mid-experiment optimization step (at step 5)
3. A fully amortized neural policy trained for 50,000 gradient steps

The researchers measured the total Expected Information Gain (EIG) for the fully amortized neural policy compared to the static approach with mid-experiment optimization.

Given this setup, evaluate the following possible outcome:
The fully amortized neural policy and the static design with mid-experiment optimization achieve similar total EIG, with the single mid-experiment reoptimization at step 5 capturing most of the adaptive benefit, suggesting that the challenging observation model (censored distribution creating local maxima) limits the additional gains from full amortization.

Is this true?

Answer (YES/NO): NO